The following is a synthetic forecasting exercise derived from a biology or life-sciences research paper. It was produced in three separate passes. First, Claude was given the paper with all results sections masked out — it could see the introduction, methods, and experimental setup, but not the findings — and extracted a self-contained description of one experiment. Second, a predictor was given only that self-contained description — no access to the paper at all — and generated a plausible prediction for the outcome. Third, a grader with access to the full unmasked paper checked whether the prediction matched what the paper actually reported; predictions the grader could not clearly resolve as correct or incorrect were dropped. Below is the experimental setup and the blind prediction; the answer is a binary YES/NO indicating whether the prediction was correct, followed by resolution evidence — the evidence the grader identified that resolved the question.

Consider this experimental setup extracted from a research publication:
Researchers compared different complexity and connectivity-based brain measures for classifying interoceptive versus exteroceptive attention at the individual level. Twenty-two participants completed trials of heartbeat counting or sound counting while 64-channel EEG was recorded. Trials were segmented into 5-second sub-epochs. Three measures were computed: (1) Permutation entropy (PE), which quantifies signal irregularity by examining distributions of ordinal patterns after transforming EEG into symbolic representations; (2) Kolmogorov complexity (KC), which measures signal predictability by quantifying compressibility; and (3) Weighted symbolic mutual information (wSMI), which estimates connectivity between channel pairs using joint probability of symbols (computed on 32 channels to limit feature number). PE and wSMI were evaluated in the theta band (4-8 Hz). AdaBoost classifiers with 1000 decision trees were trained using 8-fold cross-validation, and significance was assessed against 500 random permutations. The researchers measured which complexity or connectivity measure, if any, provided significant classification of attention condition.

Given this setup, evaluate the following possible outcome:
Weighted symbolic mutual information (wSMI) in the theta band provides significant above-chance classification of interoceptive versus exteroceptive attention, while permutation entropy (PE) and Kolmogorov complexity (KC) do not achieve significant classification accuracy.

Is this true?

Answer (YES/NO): NO